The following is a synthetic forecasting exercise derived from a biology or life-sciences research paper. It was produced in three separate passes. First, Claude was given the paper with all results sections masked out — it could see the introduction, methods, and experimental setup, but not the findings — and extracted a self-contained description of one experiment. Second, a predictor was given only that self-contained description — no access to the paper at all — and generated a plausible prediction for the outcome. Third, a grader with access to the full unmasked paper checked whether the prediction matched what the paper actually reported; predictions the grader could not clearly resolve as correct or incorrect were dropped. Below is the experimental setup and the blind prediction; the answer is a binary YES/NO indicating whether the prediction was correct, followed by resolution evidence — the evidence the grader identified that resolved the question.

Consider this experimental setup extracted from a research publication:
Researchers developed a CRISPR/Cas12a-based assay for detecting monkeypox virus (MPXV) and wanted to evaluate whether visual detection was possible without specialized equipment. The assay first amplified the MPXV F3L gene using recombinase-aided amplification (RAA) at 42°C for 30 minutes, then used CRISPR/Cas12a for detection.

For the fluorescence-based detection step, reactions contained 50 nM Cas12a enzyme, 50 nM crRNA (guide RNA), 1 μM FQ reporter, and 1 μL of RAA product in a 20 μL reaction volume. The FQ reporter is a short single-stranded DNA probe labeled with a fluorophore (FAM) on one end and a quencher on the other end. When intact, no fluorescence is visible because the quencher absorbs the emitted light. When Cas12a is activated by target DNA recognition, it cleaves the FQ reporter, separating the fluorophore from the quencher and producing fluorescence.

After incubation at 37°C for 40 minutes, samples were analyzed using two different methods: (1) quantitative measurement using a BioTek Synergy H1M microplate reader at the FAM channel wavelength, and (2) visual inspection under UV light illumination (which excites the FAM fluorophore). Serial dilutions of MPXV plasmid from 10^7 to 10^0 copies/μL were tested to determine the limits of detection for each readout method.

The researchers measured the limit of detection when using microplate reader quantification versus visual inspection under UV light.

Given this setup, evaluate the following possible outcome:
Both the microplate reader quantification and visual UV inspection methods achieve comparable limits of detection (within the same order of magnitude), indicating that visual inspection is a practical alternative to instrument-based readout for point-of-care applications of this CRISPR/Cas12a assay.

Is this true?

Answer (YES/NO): NO